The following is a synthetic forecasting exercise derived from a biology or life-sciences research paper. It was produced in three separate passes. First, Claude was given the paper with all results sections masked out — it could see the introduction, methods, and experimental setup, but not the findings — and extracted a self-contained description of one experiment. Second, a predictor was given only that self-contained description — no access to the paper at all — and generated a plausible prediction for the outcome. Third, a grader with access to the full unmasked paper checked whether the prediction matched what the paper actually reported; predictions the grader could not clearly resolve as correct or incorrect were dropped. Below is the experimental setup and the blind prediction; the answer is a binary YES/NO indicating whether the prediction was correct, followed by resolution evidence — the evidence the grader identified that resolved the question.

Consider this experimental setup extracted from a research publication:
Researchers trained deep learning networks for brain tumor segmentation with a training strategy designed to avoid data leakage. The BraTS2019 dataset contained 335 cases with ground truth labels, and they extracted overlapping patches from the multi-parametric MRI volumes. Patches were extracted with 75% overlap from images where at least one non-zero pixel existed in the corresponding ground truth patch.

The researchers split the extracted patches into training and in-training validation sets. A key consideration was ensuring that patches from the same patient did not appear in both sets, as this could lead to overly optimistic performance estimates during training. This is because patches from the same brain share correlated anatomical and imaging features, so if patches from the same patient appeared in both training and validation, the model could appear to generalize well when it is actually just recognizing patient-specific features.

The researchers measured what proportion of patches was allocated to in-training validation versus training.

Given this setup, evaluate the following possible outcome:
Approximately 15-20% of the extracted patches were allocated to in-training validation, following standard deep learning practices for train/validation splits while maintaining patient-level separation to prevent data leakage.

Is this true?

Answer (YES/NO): YES